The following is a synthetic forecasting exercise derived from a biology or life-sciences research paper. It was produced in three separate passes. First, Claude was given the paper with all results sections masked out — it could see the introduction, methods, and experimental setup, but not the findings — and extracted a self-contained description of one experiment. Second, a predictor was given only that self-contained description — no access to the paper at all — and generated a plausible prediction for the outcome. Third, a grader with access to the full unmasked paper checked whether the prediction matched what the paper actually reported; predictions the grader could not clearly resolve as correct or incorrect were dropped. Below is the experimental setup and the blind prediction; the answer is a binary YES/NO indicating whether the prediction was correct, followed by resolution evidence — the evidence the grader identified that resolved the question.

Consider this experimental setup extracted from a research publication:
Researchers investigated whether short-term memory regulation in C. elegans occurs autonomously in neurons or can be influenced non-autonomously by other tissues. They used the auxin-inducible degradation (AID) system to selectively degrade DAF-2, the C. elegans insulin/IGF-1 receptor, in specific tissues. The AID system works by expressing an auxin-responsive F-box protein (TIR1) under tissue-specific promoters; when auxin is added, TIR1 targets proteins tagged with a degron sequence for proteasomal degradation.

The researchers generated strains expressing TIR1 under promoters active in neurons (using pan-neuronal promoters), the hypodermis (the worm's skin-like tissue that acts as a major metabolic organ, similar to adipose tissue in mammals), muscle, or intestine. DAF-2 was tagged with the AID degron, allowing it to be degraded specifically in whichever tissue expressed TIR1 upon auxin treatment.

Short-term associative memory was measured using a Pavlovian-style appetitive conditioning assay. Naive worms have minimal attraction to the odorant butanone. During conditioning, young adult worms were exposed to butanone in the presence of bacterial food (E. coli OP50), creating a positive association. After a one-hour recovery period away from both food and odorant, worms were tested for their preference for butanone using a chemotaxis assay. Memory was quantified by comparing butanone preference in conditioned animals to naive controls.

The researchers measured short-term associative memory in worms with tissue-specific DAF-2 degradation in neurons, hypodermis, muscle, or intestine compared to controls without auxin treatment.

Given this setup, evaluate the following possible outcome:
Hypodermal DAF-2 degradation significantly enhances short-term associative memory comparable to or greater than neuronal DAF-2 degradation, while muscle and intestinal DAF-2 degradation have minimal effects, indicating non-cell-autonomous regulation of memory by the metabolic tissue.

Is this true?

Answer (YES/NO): YES